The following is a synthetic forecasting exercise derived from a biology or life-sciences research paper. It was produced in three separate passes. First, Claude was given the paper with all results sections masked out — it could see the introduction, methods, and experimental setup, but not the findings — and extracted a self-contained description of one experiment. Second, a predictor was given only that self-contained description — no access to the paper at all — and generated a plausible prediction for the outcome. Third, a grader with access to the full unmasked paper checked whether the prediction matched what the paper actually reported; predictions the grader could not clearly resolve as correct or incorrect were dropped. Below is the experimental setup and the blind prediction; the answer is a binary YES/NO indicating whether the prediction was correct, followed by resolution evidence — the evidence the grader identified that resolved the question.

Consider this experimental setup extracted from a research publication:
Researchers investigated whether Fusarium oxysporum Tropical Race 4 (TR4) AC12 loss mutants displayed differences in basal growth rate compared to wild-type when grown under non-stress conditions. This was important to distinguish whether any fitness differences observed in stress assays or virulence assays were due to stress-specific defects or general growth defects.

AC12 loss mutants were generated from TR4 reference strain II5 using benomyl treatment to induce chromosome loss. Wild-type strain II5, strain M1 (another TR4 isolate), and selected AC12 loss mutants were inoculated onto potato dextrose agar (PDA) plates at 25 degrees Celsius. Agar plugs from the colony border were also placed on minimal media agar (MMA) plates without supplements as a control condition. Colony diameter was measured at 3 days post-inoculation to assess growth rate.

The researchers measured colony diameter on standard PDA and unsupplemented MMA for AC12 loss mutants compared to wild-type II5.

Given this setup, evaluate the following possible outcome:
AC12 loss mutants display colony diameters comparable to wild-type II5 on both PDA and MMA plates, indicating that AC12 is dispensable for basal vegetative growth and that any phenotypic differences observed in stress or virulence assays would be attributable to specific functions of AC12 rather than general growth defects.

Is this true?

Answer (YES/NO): YES